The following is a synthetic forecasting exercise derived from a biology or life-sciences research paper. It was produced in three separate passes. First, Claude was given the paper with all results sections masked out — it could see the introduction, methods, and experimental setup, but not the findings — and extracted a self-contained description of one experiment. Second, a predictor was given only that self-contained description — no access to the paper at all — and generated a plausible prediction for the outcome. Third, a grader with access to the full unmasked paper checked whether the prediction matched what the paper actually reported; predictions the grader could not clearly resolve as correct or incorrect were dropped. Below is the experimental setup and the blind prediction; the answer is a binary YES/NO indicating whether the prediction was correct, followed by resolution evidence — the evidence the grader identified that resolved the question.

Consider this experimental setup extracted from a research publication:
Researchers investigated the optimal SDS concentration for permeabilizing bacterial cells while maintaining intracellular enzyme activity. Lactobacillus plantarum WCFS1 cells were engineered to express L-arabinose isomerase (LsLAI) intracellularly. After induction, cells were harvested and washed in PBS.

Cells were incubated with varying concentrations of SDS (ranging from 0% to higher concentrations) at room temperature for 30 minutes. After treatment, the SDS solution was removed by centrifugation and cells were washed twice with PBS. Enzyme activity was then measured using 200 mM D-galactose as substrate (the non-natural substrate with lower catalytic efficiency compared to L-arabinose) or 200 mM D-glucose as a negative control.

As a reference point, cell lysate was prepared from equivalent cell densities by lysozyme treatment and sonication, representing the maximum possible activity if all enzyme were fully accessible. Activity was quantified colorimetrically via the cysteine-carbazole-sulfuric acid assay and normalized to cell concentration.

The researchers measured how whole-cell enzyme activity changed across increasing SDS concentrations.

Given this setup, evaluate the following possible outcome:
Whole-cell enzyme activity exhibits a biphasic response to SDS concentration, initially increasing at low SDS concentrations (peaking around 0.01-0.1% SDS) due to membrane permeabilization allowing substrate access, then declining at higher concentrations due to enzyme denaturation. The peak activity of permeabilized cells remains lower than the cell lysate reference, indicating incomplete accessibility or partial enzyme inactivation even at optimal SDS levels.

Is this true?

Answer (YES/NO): NO